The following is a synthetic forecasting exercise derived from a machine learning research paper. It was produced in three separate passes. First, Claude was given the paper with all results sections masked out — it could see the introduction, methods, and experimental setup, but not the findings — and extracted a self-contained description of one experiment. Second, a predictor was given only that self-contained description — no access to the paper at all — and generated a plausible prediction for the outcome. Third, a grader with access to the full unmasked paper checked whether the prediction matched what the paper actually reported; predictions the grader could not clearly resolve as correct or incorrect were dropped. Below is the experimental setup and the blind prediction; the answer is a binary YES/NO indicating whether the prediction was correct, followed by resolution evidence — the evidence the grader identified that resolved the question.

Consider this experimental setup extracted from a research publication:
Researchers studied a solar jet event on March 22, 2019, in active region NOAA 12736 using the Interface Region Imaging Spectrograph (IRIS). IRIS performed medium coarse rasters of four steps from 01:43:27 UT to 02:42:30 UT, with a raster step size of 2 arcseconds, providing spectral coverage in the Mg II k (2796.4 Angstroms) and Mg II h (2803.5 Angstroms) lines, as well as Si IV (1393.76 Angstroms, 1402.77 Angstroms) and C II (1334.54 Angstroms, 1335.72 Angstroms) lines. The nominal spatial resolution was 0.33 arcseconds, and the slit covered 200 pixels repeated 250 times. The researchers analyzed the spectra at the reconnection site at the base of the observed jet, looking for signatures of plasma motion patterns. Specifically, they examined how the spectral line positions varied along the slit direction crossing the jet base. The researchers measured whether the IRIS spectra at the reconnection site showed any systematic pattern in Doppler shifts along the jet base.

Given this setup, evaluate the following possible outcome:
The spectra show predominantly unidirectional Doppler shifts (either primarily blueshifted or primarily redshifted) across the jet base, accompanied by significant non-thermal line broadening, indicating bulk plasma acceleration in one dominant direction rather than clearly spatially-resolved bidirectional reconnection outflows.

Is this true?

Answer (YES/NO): NO